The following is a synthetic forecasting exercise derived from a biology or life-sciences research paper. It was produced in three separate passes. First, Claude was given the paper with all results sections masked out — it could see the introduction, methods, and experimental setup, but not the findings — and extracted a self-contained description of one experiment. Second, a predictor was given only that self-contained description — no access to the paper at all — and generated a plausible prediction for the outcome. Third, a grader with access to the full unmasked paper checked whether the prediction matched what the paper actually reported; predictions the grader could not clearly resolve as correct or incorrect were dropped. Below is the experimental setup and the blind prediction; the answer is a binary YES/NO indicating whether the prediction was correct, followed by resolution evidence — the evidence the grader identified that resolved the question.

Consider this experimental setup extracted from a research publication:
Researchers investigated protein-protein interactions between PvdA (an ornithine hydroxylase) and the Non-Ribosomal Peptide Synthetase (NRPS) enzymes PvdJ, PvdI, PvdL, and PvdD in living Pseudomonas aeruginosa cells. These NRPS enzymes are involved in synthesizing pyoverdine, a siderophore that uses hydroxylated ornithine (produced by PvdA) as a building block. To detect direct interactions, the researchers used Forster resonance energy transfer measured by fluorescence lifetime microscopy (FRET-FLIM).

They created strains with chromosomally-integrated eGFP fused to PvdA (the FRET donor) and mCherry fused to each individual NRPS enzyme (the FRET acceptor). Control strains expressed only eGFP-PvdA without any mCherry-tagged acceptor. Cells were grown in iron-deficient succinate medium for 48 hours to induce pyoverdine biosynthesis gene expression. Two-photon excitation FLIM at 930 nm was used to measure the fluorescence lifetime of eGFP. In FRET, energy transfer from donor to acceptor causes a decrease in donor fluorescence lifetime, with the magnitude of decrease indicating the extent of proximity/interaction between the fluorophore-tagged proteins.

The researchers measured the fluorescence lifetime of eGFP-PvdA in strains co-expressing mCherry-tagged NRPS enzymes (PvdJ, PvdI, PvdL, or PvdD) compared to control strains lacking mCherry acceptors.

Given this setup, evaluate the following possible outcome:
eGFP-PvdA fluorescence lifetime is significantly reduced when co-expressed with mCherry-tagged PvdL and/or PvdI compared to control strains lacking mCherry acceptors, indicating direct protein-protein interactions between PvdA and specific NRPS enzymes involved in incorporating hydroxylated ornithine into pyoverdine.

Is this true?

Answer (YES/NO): NO